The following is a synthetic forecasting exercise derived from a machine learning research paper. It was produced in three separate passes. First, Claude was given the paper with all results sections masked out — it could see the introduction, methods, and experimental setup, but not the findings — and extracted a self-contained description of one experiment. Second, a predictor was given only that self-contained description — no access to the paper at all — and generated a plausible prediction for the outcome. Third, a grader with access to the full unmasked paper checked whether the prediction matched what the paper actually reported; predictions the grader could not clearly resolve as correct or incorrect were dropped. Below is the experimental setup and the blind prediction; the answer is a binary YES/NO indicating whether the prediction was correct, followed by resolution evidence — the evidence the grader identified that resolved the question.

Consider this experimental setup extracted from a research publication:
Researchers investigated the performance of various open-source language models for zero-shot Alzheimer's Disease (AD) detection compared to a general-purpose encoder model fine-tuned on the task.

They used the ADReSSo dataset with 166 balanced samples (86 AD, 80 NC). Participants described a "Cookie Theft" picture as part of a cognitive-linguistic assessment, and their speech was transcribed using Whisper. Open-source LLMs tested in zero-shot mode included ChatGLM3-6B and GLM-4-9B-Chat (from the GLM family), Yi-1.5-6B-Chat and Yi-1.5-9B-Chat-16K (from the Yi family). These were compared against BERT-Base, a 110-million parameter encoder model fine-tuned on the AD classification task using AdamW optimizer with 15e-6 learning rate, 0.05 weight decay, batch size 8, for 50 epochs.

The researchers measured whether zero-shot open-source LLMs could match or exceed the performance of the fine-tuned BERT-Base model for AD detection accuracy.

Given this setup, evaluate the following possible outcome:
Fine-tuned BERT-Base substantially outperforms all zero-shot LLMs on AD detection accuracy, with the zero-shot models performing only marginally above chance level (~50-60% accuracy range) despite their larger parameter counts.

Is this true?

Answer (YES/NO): NO